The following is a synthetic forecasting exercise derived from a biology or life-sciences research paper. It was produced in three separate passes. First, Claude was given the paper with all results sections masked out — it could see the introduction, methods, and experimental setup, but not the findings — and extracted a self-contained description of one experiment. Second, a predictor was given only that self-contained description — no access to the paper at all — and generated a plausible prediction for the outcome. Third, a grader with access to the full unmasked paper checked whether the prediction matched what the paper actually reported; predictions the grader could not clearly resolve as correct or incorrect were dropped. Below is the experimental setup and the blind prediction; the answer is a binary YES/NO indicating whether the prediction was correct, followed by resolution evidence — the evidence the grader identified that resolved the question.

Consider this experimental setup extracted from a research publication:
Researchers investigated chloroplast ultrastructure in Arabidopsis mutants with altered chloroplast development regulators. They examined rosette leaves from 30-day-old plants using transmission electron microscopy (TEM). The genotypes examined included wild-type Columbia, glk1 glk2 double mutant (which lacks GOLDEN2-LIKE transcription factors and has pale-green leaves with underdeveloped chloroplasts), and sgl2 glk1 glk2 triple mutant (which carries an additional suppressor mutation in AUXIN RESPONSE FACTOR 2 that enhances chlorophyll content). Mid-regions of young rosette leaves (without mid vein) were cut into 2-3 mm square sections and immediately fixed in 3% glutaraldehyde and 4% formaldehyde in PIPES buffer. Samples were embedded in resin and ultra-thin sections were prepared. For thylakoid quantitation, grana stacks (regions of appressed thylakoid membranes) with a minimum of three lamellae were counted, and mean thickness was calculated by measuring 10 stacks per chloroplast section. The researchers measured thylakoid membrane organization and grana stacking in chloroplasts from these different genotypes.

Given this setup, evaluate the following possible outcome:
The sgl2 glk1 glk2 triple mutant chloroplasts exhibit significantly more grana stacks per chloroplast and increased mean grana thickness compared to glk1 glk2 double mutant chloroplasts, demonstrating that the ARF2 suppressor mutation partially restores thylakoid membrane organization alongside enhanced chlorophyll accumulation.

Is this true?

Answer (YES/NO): YES